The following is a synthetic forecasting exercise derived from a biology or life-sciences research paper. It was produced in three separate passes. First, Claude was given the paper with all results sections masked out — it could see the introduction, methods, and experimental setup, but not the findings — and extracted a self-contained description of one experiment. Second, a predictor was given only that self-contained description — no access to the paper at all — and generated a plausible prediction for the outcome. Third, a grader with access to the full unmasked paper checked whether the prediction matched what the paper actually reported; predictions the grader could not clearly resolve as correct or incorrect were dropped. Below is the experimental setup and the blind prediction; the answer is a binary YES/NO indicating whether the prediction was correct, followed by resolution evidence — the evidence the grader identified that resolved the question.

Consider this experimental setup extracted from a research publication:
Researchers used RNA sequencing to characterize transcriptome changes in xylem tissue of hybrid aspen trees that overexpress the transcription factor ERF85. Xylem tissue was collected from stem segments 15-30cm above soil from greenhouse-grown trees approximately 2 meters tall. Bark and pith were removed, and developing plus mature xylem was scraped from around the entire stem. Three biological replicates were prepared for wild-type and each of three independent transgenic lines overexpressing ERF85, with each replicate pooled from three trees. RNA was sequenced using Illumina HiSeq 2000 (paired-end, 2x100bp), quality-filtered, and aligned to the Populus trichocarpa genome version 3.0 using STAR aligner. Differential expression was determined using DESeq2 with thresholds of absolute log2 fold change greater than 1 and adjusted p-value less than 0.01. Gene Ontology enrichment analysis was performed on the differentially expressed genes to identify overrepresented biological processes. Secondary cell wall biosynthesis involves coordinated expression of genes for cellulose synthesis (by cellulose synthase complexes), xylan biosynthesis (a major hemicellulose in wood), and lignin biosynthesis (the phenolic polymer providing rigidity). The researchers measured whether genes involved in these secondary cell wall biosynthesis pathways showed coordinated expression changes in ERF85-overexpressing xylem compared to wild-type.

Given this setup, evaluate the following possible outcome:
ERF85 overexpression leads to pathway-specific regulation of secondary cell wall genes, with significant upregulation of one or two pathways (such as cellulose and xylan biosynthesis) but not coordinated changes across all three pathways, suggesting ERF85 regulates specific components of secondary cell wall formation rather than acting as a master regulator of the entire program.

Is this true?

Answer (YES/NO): NO